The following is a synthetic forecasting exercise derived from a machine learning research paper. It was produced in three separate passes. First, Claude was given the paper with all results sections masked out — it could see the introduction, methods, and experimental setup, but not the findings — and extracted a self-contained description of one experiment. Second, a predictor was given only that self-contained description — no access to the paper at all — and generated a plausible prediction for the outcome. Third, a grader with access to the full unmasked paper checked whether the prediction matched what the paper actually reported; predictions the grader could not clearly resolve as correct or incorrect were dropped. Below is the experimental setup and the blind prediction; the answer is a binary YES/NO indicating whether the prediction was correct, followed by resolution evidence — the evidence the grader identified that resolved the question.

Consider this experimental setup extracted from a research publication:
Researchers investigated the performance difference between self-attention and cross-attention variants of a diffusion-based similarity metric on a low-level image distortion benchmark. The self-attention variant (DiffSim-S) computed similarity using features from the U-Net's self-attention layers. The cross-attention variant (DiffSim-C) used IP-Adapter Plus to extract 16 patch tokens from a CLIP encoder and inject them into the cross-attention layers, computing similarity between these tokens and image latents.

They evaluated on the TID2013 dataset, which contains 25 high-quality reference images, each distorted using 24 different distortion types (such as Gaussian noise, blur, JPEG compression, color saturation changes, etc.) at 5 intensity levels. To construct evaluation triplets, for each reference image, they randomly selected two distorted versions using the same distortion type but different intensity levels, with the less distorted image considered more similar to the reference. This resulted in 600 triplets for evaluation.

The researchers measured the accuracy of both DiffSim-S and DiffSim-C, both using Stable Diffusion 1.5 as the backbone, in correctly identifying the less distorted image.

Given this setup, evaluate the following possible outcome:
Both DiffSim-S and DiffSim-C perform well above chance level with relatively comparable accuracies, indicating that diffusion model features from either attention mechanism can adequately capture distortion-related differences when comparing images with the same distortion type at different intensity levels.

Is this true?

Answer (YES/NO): YES